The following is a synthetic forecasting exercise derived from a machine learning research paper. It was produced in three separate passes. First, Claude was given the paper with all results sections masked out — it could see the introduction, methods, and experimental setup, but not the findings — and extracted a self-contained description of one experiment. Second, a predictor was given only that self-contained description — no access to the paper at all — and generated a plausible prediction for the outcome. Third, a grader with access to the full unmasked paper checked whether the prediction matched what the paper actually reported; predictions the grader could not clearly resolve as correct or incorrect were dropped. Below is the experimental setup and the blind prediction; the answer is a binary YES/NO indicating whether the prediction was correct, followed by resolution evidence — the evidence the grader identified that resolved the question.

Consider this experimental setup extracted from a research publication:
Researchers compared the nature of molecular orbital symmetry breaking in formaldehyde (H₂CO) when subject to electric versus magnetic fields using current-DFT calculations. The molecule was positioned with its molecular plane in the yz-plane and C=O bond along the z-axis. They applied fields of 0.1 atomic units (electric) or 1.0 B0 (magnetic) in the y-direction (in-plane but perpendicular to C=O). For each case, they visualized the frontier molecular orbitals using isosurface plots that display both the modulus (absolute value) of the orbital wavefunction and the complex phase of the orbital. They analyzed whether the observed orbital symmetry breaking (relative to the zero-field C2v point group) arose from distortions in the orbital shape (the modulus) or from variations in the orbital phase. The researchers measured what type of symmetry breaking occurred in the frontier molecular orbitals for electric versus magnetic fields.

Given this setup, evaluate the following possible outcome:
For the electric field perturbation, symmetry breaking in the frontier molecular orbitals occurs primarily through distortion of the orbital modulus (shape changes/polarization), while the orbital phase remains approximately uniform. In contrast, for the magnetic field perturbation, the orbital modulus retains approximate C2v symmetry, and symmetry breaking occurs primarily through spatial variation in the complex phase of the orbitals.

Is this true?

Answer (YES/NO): YES